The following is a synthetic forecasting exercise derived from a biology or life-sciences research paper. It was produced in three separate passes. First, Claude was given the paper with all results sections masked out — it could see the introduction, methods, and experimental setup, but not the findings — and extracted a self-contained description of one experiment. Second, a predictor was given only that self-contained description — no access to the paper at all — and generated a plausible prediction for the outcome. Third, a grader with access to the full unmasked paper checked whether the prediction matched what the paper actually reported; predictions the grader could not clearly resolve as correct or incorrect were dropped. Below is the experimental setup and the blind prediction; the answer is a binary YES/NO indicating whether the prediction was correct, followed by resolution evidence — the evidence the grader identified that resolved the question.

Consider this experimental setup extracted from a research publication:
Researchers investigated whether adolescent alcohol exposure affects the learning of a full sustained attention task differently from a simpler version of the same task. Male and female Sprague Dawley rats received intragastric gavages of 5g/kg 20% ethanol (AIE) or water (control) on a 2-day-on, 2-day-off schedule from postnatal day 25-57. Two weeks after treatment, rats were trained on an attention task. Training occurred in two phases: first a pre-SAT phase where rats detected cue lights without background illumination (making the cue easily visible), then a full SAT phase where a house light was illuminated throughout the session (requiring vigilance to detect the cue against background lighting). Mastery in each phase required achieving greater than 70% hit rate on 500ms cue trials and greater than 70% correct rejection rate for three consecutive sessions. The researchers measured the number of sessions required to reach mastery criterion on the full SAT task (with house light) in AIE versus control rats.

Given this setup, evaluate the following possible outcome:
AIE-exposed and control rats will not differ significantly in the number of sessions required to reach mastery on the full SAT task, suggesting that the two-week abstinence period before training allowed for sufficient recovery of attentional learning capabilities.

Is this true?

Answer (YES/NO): YES